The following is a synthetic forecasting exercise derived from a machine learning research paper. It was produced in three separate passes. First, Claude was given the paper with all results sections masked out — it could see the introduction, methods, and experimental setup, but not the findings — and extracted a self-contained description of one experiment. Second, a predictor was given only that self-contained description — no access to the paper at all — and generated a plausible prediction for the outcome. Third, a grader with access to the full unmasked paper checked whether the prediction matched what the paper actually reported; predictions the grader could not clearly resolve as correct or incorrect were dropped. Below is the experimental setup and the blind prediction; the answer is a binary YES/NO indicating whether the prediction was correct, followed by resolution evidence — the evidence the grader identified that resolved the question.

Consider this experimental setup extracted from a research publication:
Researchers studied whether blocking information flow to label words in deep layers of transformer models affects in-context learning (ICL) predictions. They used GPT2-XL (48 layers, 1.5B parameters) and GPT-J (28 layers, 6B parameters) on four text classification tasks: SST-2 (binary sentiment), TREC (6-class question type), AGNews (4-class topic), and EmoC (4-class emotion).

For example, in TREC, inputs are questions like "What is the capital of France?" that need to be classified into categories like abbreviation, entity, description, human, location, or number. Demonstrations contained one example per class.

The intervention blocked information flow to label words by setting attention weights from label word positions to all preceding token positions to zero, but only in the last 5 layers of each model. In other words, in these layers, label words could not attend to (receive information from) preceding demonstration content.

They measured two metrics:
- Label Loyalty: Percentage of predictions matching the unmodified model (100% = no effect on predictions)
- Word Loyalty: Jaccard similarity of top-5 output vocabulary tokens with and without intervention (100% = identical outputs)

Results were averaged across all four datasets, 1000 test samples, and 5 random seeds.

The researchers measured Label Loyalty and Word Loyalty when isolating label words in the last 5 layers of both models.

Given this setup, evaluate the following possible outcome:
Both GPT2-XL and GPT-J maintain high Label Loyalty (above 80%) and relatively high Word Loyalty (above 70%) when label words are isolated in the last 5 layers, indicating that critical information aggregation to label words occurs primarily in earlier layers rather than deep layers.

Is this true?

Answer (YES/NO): YES